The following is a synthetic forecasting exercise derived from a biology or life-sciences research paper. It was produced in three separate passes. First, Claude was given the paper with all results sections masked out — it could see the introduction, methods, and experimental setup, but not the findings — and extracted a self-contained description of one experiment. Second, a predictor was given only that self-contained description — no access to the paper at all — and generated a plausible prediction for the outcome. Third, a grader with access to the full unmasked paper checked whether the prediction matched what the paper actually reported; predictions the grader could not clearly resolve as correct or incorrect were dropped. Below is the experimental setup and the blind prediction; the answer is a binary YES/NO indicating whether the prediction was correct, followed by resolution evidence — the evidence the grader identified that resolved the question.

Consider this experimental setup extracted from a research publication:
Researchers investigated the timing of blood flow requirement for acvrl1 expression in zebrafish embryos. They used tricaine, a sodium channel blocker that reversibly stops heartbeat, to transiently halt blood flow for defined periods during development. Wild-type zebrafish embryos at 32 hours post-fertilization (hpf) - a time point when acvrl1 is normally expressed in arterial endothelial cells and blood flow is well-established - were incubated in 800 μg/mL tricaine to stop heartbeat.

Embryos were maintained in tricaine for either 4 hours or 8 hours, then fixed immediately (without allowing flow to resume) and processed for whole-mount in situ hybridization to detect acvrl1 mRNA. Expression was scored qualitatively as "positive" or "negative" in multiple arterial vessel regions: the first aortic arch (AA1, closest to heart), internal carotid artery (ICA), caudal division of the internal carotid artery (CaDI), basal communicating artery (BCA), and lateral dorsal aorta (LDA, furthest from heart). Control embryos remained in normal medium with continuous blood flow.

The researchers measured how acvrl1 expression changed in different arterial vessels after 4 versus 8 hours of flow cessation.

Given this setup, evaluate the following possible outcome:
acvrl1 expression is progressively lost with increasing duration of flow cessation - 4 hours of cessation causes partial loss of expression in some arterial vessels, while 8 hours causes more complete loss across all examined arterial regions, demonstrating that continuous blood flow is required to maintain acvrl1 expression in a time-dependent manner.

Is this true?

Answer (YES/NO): YES